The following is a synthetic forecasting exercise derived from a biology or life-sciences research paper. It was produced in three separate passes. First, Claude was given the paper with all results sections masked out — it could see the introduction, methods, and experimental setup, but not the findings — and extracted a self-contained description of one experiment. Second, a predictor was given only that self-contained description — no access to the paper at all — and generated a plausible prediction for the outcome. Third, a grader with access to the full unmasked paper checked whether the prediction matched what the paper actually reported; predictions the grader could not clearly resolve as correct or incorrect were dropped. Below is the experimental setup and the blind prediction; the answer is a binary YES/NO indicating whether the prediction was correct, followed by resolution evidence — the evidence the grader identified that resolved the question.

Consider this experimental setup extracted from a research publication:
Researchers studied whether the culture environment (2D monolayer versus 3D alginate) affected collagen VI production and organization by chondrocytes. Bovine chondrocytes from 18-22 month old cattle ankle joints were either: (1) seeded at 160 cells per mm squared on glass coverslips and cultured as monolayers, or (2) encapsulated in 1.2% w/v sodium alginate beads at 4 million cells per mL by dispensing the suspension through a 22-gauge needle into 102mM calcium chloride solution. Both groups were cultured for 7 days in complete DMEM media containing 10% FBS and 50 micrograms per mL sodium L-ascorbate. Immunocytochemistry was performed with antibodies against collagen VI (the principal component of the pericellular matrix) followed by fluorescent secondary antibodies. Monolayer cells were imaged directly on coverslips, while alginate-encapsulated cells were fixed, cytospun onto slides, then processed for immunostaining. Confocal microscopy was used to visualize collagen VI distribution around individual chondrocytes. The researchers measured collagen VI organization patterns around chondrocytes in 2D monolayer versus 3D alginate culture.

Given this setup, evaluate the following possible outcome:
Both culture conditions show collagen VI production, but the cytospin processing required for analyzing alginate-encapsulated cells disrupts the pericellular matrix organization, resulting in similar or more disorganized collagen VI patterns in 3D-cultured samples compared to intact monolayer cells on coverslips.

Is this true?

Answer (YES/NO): NO